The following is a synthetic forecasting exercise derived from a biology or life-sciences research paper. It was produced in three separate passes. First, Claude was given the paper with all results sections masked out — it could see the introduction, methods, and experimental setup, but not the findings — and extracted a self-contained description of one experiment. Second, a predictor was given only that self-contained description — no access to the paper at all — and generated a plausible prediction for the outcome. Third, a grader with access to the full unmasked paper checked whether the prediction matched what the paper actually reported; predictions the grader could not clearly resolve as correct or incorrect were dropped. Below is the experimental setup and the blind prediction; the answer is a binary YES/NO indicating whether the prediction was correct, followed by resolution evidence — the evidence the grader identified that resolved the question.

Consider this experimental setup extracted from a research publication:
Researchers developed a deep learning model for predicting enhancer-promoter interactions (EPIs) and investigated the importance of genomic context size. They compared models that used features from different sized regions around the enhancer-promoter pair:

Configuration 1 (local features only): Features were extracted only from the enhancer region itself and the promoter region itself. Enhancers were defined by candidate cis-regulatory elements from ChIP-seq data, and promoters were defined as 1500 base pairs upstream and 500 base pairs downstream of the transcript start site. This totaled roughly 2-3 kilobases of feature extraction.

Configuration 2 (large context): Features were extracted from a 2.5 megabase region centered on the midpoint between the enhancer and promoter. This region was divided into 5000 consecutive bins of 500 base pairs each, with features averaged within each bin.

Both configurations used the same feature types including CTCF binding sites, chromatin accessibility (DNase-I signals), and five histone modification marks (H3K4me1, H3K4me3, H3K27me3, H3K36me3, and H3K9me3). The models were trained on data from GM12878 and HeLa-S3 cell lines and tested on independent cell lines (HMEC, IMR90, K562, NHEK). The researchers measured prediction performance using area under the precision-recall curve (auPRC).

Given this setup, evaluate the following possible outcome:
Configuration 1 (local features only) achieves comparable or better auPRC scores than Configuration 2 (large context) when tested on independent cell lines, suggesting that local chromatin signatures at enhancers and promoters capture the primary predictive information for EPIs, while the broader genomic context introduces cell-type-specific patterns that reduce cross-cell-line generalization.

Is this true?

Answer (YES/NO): NO